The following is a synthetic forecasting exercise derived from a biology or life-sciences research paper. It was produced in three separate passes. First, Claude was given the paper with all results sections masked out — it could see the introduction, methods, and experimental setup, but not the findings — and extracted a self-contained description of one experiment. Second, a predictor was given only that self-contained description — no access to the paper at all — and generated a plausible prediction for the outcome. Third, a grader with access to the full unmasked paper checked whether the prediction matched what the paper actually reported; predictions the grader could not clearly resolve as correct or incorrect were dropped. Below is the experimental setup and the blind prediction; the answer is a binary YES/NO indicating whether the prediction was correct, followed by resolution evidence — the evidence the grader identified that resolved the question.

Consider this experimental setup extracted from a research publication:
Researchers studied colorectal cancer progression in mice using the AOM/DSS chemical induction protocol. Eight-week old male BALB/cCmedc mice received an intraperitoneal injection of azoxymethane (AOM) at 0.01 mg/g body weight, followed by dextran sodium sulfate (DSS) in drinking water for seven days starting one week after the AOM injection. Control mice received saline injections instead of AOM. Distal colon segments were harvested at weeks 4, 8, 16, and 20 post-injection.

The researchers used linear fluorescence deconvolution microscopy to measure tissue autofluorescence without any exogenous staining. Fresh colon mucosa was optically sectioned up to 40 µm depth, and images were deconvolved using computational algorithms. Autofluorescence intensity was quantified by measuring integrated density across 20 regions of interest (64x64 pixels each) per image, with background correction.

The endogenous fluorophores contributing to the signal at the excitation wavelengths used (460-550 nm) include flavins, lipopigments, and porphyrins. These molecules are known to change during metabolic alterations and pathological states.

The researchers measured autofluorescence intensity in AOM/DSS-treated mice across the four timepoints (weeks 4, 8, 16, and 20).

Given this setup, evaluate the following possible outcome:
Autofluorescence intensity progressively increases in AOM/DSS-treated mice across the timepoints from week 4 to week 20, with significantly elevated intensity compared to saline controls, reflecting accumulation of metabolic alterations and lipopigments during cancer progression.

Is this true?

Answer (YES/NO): NO